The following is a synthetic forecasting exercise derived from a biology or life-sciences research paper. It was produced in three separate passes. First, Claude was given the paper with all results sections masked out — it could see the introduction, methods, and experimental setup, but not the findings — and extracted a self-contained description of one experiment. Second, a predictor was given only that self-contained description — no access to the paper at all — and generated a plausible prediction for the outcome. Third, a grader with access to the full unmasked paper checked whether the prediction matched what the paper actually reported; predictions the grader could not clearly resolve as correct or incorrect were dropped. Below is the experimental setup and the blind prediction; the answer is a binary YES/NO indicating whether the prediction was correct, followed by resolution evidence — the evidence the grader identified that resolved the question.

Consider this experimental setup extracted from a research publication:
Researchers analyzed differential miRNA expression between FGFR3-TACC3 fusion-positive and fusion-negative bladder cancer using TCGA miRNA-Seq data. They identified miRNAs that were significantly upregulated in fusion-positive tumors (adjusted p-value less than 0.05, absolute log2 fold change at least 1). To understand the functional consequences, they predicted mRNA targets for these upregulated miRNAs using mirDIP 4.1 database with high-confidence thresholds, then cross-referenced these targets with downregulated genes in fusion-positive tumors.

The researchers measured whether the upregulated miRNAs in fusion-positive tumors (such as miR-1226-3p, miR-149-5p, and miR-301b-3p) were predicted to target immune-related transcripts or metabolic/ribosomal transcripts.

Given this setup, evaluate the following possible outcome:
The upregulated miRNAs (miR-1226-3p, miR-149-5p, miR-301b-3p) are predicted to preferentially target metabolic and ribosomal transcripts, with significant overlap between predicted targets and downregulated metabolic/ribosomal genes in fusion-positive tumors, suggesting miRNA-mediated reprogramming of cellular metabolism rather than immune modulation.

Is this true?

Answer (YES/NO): NO